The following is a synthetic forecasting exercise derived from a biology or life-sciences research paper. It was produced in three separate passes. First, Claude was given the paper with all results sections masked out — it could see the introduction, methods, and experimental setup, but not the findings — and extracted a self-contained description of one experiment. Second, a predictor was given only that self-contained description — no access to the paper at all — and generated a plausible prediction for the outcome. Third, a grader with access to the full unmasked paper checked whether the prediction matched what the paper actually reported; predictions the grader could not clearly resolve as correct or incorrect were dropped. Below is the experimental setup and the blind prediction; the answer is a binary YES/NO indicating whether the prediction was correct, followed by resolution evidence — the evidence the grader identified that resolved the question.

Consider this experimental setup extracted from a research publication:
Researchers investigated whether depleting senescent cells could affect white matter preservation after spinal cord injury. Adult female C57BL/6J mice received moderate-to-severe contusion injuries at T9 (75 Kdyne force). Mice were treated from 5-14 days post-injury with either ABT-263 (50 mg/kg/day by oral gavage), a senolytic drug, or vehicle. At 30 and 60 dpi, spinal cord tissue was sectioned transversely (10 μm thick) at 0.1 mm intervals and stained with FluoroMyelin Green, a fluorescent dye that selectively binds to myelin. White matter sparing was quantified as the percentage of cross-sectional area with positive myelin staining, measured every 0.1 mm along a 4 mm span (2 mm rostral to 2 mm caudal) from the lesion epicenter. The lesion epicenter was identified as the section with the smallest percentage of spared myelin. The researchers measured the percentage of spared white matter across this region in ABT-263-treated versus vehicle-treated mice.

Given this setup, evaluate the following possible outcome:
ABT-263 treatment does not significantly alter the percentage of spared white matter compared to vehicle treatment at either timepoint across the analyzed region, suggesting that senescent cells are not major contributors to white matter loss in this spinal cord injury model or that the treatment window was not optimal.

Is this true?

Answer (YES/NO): NO